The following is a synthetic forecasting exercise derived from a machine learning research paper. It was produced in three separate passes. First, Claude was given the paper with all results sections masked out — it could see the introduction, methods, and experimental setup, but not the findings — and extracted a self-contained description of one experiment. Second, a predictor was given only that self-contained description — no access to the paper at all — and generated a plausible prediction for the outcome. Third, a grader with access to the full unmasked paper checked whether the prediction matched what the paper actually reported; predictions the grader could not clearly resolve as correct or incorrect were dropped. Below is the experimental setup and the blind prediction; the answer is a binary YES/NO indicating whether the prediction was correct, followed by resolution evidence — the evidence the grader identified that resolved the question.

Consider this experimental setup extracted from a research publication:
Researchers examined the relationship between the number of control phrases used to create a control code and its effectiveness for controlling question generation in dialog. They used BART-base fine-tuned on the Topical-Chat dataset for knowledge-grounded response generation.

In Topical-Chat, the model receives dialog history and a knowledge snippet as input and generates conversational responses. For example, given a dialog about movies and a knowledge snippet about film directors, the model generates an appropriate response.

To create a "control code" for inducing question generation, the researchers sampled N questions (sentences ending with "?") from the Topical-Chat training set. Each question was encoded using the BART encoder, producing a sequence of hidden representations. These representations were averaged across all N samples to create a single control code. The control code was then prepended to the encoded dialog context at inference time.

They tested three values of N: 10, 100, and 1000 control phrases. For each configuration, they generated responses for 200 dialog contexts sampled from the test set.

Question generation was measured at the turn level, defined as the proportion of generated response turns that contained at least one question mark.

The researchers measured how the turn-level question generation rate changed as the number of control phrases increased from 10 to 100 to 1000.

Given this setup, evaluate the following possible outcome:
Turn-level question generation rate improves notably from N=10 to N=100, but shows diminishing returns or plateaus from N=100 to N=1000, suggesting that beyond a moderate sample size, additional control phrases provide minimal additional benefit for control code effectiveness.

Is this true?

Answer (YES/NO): NO